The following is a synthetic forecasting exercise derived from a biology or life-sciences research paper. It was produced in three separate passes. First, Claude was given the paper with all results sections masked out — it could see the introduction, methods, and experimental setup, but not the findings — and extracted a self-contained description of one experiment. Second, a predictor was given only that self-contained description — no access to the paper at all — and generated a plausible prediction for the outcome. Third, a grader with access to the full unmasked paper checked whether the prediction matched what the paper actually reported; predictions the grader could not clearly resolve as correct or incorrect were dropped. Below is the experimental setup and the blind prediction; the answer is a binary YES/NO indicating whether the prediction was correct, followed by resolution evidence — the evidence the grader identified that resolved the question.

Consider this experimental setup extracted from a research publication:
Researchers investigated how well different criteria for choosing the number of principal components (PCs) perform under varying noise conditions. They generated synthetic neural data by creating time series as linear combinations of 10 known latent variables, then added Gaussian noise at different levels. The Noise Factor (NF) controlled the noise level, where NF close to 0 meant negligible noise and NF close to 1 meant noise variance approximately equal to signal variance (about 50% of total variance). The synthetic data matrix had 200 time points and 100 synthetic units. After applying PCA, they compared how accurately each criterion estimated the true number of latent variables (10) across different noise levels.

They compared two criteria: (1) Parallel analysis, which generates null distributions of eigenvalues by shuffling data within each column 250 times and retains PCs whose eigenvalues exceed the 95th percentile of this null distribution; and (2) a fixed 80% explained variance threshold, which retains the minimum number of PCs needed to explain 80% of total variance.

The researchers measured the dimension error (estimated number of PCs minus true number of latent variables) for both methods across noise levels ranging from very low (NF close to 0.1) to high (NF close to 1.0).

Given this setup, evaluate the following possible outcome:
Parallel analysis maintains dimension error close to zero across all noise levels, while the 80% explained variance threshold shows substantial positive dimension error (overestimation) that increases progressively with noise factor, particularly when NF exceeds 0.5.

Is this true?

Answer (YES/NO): NO